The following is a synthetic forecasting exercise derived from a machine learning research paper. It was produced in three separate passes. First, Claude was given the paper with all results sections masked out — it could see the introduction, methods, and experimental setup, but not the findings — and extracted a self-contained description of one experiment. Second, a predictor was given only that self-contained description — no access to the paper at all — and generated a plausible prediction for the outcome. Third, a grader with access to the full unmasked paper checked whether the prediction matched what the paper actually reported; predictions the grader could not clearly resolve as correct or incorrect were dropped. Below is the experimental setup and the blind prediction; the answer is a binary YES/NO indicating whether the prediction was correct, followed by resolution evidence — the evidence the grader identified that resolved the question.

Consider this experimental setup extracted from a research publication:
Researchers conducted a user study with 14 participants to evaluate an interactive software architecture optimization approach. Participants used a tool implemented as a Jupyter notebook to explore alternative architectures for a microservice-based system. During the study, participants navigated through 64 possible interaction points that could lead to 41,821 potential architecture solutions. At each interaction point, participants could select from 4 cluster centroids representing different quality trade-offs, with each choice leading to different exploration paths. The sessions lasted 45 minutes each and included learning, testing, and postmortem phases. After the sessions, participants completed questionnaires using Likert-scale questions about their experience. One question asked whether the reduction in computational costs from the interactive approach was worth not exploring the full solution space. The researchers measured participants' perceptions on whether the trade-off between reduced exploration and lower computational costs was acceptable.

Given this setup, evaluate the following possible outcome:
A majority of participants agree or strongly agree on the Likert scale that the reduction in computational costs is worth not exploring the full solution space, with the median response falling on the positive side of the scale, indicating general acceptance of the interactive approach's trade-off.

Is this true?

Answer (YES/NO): NO